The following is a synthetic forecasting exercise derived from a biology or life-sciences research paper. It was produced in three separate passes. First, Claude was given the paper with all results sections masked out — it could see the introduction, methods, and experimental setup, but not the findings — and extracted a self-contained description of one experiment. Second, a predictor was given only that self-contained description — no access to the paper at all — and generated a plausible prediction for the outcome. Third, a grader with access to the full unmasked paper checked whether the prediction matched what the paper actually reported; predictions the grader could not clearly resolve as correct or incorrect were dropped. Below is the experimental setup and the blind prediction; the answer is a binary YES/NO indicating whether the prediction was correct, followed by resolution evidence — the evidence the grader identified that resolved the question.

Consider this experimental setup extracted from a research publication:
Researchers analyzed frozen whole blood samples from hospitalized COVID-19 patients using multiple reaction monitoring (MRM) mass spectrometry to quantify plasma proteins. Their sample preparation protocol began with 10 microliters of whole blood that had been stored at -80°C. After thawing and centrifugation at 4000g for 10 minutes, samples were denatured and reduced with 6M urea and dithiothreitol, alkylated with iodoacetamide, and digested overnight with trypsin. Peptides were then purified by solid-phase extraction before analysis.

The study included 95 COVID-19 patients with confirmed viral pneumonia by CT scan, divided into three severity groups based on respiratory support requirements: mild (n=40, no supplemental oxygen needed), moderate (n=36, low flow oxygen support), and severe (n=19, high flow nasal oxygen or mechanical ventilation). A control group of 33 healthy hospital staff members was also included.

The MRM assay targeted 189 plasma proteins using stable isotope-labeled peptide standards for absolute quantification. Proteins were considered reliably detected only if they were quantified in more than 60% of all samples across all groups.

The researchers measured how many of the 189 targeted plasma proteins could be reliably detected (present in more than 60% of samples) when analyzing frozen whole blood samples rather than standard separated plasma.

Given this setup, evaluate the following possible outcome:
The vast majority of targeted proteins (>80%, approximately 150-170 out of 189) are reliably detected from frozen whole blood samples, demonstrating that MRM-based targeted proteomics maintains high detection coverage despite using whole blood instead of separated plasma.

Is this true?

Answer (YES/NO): NO